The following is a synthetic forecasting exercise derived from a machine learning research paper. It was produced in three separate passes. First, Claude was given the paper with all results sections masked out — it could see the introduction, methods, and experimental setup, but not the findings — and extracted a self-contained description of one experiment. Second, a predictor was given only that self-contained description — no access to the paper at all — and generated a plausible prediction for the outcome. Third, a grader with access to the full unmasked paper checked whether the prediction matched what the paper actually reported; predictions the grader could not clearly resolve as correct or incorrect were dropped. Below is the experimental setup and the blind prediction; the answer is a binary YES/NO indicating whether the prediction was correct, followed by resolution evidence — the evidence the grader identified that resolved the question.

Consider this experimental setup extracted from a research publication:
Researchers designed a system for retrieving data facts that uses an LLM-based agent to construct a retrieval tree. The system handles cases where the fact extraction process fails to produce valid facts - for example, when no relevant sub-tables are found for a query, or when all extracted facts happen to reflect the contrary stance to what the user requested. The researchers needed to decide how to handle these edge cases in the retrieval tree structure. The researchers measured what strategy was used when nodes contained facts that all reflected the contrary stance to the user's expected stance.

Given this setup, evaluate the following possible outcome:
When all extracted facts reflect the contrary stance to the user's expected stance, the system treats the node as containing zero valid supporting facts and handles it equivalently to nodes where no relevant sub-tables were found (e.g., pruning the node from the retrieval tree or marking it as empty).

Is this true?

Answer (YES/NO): NO